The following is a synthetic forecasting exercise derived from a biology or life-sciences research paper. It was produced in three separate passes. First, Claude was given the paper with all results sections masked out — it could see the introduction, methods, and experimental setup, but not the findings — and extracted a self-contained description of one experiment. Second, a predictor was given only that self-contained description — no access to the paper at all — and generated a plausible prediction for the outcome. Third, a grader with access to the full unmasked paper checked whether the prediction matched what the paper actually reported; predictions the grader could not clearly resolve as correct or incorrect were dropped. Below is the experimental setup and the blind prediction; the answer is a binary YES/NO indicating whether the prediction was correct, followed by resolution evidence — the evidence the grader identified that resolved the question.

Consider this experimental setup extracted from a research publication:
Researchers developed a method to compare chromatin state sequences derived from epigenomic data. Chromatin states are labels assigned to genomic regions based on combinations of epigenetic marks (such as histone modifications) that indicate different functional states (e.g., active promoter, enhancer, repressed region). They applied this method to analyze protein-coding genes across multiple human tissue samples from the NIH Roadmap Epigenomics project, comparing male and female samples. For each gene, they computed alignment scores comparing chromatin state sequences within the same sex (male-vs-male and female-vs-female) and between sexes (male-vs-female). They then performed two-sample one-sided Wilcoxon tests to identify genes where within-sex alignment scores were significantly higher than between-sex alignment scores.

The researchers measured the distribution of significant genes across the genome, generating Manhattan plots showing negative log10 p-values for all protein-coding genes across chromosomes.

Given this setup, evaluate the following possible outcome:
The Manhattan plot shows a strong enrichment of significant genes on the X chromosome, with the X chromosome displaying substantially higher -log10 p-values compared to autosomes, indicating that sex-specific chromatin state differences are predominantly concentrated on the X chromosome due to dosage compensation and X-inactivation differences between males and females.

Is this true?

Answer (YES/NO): YES